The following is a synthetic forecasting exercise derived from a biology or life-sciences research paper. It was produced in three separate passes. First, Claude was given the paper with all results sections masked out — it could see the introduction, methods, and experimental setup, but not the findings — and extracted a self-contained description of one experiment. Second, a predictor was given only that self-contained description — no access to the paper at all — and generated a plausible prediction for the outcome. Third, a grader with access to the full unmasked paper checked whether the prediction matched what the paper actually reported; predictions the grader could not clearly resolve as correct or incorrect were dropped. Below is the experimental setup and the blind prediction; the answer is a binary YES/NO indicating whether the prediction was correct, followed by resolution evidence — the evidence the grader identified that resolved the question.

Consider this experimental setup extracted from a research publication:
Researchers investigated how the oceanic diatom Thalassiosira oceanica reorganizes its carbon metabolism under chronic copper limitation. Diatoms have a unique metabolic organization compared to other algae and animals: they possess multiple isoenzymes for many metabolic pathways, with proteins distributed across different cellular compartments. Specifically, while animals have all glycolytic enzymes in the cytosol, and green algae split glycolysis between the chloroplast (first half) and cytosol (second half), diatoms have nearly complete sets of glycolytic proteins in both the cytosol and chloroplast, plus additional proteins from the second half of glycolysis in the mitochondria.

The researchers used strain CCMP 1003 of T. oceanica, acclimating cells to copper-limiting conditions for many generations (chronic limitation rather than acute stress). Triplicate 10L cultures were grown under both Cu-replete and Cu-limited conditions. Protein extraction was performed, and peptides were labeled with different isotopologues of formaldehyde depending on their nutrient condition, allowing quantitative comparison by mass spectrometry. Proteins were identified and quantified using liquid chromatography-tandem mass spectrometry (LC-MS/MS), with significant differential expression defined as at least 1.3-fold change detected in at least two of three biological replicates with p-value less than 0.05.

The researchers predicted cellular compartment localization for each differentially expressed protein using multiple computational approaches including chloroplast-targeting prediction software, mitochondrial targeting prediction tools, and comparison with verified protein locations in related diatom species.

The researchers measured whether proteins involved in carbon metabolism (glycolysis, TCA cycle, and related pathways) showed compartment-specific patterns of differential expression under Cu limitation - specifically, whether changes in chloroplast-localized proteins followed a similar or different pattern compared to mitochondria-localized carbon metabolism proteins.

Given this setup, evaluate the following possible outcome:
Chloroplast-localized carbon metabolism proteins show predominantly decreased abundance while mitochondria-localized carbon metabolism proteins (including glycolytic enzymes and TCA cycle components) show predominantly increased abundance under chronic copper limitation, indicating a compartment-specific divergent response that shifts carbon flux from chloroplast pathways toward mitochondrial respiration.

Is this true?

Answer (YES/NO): NO